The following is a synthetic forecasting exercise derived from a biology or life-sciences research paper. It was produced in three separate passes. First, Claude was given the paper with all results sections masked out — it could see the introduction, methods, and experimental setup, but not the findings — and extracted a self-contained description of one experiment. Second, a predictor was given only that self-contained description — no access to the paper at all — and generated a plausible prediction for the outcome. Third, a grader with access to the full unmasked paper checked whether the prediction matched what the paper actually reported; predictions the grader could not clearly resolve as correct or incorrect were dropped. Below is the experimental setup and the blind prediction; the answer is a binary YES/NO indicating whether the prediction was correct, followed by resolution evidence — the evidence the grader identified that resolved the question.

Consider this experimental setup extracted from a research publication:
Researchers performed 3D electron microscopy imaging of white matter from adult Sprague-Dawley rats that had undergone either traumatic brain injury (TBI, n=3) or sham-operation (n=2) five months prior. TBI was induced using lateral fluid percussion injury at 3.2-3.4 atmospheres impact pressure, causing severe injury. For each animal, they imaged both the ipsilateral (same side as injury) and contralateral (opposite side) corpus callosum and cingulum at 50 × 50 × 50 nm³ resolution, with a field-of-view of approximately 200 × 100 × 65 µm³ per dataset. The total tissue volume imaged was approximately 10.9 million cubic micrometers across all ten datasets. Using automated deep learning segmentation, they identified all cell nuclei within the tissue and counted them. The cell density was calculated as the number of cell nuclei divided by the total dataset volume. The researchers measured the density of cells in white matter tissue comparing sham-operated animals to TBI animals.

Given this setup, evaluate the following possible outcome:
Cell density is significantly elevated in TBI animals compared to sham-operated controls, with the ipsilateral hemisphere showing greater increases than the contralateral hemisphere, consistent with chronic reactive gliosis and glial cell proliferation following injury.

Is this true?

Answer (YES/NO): NO